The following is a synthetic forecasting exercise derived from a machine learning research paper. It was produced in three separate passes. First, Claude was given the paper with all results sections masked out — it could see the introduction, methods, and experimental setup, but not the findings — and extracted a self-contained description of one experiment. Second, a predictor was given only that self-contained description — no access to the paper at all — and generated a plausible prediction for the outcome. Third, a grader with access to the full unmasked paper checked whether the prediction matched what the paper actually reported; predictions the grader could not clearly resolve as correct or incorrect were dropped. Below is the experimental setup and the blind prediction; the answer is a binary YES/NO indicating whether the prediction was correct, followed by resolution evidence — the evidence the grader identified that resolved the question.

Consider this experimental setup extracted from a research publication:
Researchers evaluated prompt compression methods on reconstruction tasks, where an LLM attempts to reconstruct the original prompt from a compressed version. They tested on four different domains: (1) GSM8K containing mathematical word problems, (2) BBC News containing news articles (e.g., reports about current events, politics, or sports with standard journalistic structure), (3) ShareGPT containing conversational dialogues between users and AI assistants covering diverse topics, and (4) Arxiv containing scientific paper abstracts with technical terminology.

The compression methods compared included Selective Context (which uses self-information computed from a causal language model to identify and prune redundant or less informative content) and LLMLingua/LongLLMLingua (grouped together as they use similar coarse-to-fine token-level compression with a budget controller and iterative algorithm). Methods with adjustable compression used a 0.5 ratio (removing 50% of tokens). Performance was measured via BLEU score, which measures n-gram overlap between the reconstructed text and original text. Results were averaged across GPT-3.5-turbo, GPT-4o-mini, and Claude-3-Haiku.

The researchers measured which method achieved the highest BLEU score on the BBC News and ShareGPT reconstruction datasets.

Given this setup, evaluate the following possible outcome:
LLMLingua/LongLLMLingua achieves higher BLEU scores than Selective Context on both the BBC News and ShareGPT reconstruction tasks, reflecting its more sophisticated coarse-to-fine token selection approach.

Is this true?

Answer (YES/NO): NO